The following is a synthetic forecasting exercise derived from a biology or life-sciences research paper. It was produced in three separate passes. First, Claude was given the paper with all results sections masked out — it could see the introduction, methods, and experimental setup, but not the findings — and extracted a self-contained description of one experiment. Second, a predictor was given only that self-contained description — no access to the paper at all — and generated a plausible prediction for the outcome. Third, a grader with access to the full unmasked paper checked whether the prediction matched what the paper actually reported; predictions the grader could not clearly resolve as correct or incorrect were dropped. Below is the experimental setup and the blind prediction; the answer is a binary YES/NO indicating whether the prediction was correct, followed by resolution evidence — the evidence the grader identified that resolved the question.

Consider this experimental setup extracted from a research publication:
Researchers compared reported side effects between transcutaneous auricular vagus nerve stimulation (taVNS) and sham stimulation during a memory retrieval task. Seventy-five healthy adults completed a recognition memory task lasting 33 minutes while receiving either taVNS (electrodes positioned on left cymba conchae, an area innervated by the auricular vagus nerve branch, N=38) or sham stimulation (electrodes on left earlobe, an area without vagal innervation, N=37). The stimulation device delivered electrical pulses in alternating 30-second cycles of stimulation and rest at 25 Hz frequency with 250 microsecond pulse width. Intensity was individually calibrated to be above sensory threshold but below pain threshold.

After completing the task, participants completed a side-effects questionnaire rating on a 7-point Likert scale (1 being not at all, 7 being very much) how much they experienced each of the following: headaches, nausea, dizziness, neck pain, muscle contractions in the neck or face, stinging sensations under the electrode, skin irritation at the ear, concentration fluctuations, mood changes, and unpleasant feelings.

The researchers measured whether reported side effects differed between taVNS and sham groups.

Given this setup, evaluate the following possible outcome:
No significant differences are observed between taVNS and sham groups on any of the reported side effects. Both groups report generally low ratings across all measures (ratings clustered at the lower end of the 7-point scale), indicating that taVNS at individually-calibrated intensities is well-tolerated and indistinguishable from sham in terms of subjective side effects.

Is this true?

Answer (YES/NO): YES